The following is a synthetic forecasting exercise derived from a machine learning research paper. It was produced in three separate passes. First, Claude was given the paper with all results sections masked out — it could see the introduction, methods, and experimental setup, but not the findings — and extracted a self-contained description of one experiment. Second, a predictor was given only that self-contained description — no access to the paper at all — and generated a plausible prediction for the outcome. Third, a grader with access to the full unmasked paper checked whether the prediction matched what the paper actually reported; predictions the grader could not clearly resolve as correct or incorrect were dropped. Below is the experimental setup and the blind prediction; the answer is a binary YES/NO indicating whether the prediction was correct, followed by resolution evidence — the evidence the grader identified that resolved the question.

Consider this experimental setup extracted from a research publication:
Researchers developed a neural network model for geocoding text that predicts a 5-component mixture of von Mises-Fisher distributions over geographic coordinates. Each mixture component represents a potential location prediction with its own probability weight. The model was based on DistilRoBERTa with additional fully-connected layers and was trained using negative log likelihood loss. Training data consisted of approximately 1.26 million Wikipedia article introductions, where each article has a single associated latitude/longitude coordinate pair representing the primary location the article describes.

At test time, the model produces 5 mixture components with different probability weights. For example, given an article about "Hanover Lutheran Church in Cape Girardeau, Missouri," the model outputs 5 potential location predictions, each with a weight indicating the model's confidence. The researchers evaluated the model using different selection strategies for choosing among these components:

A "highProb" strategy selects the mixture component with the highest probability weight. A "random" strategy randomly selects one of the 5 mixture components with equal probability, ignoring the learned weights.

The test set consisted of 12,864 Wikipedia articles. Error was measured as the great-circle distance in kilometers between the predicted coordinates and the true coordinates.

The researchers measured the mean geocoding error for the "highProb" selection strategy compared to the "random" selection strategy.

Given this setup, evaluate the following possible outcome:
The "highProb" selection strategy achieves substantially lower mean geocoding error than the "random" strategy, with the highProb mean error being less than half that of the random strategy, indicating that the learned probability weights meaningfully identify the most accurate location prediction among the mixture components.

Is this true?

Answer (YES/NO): YES